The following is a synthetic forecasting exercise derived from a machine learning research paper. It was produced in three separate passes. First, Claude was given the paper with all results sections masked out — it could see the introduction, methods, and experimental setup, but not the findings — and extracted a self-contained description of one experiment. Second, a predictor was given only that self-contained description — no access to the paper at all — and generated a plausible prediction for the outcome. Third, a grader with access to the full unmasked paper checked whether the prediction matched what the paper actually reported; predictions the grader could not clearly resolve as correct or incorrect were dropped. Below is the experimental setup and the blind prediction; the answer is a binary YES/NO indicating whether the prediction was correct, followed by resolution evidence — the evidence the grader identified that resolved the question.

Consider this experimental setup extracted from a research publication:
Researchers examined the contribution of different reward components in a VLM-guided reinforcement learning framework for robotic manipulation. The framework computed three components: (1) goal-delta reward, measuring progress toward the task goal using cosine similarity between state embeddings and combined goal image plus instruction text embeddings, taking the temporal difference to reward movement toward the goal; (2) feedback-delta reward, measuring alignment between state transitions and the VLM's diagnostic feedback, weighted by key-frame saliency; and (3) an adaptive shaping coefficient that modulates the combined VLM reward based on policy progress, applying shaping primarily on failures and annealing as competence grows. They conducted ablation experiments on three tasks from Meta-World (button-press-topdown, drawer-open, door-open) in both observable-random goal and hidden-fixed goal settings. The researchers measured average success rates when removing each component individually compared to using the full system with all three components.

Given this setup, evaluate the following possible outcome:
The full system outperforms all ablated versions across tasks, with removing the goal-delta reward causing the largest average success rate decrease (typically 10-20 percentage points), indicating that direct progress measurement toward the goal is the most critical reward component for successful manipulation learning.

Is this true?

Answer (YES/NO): NO